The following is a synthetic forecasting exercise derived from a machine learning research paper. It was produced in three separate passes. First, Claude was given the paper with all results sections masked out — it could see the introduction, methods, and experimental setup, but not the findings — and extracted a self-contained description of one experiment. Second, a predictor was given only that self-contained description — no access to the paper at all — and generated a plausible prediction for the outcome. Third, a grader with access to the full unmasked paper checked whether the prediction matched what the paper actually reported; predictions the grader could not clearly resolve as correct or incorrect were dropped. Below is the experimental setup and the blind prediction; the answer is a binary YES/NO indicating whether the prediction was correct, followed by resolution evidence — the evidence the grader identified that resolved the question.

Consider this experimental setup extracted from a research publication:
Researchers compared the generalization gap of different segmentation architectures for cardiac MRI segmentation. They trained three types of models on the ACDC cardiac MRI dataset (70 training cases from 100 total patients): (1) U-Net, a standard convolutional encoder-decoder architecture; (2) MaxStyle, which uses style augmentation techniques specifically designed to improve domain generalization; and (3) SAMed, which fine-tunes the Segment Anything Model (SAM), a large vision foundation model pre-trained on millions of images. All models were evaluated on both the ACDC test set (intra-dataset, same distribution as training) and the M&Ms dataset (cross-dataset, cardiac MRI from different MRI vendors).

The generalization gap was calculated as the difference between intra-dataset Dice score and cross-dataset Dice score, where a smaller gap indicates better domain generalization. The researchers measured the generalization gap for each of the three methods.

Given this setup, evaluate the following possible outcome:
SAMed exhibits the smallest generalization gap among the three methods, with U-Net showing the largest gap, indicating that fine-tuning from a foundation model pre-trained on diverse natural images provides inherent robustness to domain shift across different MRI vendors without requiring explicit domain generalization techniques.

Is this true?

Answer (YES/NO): NO